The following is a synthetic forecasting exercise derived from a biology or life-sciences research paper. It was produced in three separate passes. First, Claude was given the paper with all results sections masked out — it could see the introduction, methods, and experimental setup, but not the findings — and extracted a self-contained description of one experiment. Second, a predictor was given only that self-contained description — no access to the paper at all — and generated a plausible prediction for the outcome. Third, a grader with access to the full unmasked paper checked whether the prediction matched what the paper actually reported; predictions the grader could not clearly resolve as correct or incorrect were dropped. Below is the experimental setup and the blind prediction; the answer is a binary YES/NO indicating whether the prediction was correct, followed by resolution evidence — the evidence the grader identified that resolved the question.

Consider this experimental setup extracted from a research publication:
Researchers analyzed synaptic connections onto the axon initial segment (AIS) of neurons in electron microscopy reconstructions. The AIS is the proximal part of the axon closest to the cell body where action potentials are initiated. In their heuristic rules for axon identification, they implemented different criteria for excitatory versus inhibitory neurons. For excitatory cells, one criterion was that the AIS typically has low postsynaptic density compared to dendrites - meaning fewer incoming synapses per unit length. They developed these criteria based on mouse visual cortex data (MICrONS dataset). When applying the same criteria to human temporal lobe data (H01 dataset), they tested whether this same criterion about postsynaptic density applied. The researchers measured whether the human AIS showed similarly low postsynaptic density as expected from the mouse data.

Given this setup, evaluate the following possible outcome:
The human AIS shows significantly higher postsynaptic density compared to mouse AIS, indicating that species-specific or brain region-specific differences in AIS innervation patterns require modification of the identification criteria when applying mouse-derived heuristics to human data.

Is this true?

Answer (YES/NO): YES